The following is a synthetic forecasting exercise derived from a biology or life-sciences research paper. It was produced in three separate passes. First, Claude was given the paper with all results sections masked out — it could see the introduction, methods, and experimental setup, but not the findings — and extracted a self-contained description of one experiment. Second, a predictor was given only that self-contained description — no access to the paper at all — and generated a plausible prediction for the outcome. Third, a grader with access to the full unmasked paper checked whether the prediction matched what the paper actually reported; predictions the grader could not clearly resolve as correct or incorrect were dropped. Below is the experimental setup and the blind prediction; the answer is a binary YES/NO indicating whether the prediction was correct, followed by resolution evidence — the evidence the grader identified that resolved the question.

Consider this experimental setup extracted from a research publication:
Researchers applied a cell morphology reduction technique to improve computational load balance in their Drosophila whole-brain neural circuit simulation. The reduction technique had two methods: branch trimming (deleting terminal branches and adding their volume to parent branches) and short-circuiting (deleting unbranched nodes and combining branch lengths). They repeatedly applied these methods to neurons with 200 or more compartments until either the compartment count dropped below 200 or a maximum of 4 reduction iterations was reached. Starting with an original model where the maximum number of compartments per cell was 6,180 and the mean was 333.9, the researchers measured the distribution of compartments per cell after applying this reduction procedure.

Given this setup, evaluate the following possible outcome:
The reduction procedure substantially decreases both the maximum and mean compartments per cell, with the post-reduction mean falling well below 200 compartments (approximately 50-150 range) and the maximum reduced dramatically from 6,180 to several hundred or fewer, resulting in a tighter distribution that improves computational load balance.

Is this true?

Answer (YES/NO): YES